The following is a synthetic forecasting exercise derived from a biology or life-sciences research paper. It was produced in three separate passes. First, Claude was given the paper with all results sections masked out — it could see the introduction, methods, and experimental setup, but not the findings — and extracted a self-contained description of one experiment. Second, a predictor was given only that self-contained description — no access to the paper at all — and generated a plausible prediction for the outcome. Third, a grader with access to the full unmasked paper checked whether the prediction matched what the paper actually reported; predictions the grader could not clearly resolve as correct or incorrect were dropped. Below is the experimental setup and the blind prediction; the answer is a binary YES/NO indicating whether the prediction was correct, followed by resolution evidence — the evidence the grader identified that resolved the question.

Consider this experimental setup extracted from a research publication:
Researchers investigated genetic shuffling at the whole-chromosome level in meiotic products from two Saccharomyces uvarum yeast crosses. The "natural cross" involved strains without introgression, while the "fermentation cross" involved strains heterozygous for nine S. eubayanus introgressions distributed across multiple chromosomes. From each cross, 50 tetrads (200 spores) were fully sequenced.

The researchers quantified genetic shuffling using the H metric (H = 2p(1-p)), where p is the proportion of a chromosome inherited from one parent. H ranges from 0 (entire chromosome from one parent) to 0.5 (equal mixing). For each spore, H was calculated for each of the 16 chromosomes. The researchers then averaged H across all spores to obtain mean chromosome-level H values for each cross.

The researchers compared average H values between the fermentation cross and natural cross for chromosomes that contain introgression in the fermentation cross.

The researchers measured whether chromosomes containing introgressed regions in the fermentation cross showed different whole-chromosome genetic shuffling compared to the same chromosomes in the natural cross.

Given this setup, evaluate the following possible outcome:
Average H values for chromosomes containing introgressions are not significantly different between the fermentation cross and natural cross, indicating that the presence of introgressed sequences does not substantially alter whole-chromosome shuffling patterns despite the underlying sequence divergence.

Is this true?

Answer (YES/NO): NO